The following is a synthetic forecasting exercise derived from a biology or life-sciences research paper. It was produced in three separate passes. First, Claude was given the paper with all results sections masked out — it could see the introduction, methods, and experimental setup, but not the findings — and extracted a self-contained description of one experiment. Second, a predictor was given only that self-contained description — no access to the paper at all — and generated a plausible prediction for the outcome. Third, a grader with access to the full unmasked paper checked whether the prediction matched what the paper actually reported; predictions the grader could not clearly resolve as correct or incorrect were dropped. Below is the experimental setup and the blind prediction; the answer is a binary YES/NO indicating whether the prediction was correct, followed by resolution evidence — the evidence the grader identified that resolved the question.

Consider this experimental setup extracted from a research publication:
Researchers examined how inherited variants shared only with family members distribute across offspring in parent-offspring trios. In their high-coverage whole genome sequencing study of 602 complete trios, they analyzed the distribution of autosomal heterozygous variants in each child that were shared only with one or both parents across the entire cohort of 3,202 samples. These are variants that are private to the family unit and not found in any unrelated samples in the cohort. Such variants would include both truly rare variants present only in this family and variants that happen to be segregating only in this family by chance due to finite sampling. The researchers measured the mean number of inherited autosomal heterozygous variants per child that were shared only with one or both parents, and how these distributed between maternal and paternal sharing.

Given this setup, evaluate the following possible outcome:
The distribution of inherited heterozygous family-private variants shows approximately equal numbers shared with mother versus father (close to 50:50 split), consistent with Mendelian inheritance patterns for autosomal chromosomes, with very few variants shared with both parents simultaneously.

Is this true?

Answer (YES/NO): YES